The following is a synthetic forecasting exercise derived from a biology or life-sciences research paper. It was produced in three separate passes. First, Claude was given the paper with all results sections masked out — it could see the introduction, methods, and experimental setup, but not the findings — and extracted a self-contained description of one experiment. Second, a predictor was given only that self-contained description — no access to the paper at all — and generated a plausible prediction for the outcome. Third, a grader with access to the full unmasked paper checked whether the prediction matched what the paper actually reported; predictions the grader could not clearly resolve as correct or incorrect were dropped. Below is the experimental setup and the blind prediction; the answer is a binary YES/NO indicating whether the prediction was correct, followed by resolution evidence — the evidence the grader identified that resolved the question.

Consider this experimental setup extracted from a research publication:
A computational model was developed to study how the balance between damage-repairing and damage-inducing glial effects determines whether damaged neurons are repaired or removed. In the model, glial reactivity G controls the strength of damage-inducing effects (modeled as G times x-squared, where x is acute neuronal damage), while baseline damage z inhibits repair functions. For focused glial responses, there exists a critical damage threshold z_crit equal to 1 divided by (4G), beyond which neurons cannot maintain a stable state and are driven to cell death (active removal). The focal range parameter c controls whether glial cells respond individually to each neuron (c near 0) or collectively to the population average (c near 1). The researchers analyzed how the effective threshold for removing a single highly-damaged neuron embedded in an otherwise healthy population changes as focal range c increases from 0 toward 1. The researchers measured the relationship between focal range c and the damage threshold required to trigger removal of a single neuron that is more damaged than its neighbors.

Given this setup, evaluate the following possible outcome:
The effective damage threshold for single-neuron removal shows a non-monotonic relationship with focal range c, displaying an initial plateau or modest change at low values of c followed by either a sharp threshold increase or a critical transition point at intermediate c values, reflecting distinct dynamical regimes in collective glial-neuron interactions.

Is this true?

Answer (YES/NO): NO